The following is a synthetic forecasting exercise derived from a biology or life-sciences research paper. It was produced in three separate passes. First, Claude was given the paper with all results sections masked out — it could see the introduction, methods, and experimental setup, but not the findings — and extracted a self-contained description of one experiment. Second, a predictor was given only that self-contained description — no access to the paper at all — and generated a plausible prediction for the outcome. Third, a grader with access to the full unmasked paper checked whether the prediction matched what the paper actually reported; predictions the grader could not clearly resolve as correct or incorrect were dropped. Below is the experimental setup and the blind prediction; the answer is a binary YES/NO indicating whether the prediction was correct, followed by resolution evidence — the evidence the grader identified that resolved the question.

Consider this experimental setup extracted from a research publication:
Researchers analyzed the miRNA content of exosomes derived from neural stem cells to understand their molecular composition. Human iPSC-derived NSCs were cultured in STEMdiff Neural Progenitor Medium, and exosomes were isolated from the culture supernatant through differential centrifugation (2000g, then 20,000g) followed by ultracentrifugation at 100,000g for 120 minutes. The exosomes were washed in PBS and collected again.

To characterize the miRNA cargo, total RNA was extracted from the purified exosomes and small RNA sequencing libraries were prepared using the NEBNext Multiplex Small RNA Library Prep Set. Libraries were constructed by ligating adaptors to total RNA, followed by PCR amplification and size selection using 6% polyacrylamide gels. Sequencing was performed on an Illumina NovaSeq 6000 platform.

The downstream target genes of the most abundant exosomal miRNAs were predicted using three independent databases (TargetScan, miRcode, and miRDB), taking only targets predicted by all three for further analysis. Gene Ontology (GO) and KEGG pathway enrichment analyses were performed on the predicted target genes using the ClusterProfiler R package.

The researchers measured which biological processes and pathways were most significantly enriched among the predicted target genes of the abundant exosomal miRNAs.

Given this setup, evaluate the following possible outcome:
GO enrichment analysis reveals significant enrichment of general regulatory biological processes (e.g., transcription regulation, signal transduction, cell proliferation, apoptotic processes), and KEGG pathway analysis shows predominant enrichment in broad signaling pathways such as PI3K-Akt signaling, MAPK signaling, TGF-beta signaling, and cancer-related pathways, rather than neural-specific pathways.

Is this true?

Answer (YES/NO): NO